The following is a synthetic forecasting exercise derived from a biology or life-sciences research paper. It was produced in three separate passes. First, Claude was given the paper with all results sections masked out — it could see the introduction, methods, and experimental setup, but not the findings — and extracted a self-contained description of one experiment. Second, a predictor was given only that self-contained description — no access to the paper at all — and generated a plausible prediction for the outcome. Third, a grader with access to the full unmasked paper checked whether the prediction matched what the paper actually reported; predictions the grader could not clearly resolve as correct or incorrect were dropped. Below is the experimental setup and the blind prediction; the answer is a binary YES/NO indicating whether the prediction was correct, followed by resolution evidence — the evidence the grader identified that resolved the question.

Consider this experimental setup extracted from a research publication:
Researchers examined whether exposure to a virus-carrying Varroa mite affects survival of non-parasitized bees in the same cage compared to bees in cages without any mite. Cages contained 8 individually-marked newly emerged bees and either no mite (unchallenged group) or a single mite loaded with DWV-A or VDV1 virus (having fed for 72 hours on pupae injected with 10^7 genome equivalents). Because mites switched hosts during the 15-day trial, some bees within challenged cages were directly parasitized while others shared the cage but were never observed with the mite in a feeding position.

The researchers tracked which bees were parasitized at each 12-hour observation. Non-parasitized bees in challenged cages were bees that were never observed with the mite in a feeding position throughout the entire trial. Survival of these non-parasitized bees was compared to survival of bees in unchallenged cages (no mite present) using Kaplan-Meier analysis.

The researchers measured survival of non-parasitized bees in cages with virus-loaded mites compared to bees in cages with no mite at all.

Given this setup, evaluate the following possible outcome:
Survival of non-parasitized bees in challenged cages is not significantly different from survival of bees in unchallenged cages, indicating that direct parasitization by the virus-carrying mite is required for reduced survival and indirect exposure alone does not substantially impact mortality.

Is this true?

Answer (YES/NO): YES